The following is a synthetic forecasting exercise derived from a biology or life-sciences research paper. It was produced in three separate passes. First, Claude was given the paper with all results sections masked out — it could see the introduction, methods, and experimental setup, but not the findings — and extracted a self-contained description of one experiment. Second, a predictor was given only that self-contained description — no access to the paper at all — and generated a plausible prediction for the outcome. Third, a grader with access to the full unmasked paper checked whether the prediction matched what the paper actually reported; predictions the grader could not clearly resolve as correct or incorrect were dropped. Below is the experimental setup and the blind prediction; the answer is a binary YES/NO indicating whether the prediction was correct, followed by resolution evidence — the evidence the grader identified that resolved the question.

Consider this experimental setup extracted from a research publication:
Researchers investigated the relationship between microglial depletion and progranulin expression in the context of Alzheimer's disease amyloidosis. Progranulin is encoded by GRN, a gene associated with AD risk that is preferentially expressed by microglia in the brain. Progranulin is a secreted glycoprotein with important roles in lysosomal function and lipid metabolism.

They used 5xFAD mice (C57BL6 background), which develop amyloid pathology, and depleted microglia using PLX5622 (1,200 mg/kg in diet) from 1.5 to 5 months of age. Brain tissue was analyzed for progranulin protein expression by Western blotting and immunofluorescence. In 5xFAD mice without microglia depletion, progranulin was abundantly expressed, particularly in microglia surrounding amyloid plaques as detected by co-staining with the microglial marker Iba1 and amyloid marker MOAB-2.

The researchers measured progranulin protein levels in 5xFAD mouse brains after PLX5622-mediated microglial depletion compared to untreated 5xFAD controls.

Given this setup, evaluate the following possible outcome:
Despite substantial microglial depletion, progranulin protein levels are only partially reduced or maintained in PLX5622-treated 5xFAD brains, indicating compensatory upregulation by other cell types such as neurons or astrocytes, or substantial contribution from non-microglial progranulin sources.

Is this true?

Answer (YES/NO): NO